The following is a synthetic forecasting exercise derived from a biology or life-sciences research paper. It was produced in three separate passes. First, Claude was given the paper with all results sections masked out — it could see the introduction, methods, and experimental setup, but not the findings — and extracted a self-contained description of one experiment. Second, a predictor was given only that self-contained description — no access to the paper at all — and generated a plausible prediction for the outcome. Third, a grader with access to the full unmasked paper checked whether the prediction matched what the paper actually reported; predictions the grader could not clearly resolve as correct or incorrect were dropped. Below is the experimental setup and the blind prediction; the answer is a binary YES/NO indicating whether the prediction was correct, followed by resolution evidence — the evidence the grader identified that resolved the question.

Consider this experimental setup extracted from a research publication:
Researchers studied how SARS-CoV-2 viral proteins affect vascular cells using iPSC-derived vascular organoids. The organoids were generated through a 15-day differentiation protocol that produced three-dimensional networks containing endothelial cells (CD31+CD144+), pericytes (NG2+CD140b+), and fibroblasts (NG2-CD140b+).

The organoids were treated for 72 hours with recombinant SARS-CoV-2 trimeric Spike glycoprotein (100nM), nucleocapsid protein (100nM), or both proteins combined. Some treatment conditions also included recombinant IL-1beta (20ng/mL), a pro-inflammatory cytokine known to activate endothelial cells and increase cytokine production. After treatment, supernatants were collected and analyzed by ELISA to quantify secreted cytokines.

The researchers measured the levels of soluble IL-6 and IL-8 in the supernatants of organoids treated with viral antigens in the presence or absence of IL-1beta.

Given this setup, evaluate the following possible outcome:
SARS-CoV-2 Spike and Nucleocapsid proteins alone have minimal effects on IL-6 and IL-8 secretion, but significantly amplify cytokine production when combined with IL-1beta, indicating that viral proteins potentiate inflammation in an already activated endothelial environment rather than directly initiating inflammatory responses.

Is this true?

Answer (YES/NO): NO